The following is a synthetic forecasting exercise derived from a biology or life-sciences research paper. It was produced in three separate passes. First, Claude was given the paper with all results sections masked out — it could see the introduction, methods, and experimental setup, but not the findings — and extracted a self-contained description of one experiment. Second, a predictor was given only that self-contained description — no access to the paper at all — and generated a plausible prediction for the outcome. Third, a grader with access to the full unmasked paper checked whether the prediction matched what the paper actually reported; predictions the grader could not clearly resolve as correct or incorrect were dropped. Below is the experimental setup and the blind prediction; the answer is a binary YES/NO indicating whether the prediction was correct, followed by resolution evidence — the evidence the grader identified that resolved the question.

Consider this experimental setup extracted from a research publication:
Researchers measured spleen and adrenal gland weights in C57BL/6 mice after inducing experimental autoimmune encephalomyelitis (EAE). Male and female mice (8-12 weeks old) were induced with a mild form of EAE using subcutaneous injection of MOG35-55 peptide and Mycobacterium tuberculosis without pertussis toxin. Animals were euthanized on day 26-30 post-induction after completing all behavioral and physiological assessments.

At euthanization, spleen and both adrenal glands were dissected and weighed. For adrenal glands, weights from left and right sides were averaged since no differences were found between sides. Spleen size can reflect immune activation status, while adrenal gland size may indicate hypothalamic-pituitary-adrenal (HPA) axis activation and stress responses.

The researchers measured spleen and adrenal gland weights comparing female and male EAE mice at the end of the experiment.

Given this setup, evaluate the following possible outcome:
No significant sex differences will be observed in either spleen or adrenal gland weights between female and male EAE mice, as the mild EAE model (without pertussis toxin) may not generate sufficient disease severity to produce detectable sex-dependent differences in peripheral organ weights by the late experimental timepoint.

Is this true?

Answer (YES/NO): NO